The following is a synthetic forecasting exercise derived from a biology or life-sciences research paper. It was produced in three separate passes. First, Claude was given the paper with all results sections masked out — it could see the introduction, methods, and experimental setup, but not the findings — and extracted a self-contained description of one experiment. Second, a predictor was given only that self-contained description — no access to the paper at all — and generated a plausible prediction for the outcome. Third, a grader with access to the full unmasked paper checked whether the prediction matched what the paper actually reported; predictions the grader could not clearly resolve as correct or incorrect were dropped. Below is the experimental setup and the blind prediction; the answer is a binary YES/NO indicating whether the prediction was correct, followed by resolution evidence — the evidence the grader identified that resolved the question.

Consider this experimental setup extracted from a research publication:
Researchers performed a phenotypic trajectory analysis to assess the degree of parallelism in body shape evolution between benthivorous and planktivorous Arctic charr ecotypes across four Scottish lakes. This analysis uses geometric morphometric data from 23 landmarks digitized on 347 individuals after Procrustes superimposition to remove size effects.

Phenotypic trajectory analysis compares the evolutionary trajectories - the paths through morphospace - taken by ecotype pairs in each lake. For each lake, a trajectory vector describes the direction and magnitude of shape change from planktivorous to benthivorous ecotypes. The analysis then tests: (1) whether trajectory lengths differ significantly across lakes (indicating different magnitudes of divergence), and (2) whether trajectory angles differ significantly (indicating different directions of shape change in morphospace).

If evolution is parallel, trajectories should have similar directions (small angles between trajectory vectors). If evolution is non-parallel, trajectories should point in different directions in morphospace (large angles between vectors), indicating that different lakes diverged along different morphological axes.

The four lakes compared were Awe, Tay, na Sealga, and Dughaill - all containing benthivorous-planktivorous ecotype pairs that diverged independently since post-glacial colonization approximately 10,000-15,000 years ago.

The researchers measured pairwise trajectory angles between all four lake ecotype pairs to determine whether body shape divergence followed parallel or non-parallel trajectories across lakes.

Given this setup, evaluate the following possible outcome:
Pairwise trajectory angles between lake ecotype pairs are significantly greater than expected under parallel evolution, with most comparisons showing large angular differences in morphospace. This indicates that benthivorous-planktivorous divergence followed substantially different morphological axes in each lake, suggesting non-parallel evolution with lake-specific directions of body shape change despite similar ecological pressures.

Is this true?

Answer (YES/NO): NO